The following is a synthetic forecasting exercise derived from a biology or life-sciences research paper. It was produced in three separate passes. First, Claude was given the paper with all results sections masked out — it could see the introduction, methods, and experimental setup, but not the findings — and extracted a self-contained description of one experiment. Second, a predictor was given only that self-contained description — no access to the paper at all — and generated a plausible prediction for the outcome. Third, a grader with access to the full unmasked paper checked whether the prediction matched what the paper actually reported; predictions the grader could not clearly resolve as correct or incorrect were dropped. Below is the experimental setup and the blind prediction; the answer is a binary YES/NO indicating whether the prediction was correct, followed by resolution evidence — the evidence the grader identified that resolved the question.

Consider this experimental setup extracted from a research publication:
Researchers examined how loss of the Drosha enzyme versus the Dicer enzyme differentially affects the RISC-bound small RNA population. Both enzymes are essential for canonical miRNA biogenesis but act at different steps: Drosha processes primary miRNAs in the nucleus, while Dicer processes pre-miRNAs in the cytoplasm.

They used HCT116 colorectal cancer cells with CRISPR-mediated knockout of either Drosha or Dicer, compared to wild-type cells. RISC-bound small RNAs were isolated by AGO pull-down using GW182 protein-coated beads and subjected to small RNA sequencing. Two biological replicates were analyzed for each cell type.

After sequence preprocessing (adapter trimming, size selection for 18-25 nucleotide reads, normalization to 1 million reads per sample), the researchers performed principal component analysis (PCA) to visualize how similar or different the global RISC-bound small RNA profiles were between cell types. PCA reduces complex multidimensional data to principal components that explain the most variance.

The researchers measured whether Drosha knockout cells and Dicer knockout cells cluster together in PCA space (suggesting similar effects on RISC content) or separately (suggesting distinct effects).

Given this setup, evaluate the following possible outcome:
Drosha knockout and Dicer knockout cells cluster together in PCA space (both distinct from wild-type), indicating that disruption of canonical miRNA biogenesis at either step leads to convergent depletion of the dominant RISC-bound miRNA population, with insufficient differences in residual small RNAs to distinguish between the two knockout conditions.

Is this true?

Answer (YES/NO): NO